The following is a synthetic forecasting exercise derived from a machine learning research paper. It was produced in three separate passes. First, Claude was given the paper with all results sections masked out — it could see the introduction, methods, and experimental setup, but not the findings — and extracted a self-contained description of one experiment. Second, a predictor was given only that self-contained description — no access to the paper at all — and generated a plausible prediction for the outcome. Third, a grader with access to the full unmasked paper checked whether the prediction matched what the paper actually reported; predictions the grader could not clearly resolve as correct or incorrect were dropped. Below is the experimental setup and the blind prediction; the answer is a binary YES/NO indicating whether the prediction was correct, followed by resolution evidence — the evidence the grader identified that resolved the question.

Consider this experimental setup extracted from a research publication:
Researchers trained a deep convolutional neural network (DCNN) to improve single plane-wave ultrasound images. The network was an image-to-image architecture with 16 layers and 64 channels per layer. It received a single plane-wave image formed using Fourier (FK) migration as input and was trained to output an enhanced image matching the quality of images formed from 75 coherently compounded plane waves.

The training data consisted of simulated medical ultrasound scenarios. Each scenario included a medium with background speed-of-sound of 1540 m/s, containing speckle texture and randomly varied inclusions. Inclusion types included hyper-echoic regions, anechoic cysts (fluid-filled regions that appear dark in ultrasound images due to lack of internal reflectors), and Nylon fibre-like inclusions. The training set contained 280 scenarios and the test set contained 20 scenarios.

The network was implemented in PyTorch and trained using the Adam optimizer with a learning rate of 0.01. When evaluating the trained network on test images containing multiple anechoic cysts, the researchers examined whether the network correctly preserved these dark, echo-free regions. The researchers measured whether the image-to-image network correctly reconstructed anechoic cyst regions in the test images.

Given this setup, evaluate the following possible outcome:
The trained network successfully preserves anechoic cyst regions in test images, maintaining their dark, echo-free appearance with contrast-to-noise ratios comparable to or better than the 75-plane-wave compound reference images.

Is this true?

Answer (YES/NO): NO